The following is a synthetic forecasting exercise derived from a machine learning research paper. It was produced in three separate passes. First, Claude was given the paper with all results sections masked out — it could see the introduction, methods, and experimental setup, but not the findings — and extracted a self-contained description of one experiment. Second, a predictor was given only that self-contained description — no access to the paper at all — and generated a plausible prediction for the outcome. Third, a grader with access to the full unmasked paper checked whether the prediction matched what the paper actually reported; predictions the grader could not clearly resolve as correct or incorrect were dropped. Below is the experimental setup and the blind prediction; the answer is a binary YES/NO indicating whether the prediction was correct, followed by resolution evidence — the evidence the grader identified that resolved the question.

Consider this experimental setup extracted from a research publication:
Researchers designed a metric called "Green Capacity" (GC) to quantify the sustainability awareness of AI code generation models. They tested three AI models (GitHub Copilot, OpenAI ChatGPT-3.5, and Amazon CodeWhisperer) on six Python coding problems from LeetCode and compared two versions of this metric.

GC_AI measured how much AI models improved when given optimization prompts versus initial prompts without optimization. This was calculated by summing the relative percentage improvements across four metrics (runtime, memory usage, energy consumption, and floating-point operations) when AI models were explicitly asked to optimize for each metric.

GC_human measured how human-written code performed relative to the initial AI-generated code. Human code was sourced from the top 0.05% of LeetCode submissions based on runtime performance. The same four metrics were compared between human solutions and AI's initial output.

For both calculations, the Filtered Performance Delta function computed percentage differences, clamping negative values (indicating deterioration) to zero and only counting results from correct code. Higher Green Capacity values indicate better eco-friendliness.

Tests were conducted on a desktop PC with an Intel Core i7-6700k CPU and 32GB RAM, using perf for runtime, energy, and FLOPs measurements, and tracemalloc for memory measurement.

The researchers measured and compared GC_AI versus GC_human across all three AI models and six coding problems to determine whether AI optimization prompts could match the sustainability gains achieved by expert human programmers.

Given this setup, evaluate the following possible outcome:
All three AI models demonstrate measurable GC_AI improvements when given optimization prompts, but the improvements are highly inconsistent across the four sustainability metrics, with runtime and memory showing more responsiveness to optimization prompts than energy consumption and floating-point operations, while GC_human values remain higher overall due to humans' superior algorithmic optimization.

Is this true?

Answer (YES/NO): NO